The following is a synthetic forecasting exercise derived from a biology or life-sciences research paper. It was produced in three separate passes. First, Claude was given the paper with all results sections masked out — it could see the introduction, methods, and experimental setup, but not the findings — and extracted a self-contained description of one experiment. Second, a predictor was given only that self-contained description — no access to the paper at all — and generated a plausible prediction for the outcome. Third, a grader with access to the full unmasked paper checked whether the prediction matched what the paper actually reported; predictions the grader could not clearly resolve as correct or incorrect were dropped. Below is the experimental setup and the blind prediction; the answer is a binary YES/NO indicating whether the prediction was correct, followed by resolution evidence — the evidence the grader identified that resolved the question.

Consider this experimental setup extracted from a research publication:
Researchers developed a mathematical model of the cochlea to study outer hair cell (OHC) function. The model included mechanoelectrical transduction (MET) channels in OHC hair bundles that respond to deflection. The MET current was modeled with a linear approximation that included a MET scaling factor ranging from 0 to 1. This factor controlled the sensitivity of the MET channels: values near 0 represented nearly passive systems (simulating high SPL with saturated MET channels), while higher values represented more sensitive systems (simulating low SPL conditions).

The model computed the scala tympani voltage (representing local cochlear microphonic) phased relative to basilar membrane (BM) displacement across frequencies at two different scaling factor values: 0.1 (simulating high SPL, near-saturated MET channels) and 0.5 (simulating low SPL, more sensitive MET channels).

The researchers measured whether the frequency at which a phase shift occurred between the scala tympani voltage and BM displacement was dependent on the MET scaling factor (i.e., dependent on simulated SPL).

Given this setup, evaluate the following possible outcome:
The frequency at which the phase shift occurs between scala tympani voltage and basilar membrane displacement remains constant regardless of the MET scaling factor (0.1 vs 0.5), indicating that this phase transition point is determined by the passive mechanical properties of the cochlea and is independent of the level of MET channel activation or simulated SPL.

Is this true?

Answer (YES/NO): YES